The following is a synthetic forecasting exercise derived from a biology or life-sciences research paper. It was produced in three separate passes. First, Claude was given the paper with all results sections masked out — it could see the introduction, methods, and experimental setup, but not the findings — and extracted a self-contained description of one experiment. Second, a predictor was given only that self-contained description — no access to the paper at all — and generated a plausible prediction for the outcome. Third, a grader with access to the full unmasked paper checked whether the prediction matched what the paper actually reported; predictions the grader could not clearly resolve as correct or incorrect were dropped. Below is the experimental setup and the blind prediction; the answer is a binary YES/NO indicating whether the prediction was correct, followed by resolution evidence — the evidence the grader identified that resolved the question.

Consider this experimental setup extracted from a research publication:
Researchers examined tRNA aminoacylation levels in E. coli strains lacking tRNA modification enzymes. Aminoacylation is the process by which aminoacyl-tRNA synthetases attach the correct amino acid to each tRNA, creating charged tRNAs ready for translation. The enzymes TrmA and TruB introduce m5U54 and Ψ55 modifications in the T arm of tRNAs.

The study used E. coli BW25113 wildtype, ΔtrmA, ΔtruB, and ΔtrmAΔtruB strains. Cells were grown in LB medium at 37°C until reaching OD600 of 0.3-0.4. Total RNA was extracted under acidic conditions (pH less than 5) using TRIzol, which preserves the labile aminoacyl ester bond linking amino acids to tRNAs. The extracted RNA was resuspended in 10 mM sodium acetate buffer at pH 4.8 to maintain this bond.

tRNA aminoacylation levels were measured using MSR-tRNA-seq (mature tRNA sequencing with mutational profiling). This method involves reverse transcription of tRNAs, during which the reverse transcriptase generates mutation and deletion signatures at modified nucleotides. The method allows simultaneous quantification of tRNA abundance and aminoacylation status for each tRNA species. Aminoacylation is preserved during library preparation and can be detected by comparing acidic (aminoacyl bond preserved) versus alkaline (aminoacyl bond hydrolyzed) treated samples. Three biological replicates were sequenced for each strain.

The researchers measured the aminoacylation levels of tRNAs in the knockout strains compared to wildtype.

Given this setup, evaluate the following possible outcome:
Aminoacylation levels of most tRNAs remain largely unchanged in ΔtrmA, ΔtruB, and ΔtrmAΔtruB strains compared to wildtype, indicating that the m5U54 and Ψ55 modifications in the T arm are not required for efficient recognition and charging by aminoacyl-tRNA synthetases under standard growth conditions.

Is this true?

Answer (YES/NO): NO